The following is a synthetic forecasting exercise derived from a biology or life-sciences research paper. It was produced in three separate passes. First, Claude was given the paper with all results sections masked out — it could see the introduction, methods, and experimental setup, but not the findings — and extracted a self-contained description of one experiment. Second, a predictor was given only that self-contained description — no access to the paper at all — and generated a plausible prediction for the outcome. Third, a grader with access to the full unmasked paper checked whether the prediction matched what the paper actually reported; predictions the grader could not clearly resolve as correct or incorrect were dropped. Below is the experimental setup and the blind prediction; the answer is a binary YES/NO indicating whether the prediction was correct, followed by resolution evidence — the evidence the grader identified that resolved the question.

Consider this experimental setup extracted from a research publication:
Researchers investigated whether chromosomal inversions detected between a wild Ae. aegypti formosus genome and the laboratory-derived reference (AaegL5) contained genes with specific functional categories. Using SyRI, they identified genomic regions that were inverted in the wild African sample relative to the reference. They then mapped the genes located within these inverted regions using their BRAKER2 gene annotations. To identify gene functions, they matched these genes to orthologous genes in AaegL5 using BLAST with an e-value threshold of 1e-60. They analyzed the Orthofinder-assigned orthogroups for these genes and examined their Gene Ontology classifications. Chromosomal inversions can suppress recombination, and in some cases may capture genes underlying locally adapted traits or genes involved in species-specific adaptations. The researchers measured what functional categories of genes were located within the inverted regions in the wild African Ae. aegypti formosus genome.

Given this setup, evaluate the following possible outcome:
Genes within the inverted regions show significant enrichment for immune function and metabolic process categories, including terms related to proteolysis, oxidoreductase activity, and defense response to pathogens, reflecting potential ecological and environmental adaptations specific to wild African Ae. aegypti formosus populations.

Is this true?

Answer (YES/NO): NO